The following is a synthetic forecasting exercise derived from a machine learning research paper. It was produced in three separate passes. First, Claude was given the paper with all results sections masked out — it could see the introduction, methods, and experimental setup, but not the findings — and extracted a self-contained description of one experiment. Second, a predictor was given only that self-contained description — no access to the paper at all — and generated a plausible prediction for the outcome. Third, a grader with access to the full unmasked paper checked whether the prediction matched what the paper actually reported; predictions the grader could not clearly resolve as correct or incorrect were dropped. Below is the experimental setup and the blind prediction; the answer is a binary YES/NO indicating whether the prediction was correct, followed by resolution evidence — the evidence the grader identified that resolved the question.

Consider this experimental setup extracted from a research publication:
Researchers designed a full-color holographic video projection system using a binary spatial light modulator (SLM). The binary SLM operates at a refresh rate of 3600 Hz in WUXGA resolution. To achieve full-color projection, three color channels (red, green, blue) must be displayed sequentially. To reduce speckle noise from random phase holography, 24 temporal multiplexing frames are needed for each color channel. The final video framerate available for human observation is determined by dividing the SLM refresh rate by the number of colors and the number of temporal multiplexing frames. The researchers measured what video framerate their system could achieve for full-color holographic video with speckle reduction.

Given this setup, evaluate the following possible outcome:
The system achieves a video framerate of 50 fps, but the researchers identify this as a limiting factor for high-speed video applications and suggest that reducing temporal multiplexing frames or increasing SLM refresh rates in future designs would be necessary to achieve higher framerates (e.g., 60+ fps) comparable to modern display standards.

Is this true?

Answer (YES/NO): NO